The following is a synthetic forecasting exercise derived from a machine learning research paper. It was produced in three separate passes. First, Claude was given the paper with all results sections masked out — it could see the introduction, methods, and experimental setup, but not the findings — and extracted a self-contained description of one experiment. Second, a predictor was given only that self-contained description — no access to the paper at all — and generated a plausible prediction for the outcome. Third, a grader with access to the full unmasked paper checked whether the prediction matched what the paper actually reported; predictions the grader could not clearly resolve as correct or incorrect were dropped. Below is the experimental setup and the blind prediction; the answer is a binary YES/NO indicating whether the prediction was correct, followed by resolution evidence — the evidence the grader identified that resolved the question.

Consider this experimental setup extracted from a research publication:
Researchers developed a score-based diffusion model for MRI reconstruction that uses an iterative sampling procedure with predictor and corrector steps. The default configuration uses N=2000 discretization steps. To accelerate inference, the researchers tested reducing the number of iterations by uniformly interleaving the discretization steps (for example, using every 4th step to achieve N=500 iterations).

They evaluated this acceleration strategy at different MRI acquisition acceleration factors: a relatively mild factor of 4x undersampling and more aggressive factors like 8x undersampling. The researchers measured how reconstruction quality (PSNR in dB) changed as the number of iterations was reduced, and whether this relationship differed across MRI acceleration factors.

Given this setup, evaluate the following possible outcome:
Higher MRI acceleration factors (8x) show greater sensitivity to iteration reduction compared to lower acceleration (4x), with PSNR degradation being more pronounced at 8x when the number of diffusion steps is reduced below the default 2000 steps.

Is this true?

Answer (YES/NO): YES